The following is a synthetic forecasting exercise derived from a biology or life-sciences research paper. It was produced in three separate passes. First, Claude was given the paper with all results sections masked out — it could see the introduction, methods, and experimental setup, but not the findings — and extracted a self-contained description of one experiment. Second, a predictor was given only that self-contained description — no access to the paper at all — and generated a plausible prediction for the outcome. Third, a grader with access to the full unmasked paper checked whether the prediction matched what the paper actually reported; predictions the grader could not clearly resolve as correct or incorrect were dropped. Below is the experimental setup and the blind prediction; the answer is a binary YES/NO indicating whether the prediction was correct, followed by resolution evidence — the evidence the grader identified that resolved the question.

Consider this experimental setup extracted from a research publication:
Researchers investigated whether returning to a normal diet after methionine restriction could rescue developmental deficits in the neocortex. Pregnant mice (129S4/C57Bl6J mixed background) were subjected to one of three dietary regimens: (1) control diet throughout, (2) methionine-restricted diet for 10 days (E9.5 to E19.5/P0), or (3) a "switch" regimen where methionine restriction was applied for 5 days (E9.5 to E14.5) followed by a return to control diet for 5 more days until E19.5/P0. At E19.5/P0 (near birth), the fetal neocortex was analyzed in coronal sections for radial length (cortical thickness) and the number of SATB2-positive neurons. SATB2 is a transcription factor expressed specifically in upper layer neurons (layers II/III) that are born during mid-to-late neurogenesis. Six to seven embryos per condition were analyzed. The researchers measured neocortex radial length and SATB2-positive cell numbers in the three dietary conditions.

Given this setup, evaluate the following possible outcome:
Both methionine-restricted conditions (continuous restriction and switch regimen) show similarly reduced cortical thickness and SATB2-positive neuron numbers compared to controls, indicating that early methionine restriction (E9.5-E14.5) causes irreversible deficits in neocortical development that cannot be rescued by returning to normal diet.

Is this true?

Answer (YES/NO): NO